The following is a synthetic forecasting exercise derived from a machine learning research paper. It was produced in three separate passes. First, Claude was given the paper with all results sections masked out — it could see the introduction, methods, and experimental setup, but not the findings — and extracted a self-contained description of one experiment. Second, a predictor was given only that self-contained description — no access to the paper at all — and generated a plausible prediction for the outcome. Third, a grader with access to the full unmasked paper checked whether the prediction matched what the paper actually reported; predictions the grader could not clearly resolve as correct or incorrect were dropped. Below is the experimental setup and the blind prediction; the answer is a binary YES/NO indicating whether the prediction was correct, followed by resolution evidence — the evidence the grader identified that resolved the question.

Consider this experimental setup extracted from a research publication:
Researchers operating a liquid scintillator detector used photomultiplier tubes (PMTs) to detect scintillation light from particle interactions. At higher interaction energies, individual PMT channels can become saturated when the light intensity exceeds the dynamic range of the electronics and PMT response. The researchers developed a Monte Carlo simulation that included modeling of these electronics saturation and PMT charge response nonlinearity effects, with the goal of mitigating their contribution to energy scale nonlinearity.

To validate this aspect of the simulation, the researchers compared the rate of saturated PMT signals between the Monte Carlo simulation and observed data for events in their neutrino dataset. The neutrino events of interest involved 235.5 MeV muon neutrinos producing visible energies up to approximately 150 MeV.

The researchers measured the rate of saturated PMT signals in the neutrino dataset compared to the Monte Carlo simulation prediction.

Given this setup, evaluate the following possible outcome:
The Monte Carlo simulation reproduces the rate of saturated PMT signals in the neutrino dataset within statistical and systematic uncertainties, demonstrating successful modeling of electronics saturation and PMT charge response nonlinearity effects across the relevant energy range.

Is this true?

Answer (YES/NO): YES